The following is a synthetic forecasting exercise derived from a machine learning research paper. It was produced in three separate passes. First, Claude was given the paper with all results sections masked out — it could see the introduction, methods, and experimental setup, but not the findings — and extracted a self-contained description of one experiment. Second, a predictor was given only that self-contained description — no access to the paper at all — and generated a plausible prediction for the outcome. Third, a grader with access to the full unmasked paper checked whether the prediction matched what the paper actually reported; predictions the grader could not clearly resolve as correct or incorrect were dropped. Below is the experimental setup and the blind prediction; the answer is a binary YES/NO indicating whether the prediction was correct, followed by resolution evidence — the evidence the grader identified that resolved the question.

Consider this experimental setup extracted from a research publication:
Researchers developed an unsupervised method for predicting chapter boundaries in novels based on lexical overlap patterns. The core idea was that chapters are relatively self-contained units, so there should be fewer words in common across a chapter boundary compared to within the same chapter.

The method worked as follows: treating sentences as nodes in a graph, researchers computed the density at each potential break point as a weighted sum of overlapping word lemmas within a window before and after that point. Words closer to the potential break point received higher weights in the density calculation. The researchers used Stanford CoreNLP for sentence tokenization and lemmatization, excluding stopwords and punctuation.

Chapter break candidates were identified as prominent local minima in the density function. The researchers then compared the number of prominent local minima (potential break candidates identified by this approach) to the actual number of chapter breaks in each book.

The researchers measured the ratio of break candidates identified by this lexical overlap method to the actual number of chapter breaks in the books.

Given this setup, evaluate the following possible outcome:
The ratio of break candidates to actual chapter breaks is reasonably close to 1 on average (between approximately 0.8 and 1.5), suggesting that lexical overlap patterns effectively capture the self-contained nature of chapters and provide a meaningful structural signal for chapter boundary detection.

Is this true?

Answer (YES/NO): NO